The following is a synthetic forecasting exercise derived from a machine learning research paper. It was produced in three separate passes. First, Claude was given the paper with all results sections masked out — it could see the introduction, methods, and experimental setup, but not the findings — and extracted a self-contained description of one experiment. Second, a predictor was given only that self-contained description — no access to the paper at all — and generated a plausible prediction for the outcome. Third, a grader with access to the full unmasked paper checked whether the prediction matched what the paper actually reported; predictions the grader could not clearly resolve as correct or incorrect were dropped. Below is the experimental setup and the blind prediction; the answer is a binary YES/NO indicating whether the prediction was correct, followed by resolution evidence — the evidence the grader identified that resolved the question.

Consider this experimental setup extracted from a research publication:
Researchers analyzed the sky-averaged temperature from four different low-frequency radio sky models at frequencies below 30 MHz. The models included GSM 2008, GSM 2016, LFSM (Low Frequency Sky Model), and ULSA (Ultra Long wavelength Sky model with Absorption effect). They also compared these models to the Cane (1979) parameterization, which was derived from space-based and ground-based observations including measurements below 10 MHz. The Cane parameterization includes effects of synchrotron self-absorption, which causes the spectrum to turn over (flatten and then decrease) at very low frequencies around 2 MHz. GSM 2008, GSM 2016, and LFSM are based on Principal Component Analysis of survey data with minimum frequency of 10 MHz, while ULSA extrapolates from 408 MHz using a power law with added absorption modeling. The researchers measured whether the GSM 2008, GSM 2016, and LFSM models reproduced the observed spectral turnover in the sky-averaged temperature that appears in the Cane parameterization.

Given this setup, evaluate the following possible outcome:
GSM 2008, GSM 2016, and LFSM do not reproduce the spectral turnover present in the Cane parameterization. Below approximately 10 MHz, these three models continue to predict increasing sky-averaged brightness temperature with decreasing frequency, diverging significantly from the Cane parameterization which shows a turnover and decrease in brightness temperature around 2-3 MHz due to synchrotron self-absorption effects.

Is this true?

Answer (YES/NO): YES